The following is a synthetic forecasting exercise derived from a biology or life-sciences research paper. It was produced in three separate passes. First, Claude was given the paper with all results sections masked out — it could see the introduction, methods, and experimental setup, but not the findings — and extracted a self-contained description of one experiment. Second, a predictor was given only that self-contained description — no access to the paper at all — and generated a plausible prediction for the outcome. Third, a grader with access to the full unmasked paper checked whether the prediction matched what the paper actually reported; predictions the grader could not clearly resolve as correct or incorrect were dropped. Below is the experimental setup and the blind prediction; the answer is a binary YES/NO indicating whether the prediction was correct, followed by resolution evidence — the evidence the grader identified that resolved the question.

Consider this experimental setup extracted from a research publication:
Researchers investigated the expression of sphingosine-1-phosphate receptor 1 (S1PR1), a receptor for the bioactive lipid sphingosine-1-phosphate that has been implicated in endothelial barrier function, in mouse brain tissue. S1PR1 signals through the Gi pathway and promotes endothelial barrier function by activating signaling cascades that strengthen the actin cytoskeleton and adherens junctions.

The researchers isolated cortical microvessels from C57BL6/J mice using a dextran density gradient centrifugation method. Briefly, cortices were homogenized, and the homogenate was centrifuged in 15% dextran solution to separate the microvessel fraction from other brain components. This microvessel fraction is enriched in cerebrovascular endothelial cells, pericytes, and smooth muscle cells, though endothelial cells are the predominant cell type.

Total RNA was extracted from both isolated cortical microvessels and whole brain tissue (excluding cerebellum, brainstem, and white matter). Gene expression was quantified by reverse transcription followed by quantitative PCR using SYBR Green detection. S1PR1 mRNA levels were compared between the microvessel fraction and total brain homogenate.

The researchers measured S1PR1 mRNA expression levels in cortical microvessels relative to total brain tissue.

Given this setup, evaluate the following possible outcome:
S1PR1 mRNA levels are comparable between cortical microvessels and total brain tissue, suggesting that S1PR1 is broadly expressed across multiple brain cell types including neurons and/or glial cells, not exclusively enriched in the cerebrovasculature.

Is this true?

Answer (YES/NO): NO